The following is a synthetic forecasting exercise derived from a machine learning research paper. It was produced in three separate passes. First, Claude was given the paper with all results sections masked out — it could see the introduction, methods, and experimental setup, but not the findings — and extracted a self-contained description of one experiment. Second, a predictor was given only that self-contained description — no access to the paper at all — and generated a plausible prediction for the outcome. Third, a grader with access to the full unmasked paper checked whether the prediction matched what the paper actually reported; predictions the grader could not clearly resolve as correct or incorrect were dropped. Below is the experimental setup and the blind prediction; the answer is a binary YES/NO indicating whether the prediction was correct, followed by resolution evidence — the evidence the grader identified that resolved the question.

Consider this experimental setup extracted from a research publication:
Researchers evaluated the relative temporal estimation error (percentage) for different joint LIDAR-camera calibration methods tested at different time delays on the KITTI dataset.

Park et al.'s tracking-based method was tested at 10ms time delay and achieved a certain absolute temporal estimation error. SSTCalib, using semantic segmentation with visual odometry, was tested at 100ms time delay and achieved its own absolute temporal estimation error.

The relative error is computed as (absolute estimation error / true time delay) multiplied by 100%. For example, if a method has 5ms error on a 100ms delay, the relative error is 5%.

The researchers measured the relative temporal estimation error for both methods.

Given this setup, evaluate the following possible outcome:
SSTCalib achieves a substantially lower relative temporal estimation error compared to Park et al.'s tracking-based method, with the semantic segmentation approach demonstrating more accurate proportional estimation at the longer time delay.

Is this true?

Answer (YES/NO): YES